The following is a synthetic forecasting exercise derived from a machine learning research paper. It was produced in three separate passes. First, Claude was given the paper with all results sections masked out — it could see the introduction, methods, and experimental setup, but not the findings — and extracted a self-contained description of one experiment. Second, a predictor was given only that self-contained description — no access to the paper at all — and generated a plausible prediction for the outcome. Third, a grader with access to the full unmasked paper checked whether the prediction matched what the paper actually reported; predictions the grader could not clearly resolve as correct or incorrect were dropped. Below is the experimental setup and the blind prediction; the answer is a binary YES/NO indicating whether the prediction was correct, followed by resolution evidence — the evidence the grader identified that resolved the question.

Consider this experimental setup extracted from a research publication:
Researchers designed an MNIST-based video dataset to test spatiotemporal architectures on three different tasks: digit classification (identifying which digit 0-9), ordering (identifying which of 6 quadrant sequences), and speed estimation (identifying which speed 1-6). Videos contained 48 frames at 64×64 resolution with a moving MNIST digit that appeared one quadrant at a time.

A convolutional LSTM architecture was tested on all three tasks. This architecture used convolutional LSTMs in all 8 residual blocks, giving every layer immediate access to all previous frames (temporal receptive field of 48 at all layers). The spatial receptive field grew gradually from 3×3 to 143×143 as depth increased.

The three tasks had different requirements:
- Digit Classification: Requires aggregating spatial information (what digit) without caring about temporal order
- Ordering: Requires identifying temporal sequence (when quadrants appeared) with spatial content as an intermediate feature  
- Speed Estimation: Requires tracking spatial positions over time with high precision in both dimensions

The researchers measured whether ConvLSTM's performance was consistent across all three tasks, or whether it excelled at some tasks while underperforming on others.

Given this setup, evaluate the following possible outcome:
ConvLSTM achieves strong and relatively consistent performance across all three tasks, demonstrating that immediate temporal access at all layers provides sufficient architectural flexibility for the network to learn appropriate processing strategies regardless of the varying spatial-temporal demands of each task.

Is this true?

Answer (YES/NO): NO